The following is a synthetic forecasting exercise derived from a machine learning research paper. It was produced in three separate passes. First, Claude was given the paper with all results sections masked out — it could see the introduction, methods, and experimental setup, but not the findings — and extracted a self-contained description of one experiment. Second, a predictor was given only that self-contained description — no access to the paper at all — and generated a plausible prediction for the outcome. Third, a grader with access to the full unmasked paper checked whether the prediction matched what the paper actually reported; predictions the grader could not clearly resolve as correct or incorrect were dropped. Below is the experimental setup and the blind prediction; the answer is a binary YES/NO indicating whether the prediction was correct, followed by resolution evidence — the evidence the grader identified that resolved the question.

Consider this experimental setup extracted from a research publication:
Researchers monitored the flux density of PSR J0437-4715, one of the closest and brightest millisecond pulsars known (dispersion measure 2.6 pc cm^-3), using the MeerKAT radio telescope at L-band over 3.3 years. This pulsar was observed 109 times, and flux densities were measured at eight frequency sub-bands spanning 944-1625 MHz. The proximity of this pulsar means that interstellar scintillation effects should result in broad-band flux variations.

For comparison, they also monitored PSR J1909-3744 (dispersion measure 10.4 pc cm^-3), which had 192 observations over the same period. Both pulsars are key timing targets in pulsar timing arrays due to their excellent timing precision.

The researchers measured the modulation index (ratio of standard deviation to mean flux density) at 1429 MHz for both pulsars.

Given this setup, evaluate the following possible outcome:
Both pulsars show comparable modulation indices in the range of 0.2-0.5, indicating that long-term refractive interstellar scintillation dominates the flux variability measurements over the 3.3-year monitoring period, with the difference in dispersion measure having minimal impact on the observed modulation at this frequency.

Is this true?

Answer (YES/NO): NO